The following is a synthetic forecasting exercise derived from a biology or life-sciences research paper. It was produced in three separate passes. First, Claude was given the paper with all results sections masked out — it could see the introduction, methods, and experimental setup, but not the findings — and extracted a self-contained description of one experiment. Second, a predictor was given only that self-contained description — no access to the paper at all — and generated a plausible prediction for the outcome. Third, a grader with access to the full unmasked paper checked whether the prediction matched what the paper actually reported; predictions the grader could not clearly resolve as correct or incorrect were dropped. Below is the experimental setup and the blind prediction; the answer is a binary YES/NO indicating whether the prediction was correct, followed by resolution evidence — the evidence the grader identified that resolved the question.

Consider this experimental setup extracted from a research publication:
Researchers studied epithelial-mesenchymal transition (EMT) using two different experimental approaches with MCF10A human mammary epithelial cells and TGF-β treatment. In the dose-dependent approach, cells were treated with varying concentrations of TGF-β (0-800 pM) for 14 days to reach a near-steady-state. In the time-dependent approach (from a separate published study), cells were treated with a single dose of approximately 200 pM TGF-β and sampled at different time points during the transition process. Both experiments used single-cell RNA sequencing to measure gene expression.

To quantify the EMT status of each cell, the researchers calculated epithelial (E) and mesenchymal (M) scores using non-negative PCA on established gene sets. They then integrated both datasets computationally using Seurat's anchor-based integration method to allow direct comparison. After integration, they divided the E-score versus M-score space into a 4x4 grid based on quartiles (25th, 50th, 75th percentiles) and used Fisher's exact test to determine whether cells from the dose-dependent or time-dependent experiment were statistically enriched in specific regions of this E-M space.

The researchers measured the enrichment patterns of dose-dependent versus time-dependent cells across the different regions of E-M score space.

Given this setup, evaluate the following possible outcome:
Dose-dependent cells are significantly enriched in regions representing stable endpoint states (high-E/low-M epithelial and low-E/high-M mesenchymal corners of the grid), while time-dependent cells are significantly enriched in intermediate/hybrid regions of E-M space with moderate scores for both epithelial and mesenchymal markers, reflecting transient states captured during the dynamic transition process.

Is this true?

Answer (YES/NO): NO